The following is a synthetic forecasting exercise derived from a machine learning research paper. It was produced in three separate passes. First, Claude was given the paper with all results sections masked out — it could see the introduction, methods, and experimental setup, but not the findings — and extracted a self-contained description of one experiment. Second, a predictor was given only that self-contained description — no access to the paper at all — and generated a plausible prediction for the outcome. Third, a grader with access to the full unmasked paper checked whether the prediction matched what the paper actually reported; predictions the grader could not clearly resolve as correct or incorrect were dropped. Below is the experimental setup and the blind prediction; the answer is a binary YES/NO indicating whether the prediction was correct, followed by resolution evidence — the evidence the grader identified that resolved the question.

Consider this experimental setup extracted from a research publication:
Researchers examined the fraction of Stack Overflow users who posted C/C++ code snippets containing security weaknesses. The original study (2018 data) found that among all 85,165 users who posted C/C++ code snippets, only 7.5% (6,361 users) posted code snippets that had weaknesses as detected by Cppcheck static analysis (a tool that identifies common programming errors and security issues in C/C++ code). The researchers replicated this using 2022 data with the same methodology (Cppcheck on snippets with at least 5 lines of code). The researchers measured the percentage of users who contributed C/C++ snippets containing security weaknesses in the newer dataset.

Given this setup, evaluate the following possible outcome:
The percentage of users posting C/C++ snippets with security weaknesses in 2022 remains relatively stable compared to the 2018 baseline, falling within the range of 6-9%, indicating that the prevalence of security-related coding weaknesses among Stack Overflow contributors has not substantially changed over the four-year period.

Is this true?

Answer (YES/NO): NO